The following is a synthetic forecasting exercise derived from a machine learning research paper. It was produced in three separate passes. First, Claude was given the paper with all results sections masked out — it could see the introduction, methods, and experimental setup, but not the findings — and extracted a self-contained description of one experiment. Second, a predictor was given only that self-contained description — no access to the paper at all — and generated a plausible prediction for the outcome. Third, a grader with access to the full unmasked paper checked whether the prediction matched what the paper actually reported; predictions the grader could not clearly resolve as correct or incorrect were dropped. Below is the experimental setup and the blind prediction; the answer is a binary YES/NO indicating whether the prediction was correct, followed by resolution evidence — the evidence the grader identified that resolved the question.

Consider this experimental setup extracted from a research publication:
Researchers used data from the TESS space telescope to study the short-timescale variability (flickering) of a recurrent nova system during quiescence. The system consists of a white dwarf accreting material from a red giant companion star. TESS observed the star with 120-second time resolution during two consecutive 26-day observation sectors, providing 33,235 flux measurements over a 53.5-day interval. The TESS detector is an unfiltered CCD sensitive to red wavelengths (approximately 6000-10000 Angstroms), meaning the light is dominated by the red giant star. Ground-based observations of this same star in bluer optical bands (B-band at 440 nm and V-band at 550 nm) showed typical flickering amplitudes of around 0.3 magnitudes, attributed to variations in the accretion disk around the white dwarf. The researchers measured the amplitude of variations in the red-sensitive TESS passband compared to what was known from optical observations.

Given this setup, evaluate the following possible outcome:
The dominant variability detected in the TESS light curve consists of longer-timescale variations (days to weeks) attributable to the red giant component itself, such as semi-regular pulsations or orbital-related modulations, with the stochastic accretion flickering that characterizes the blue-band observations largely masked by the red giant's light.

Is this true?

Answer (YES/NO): NO